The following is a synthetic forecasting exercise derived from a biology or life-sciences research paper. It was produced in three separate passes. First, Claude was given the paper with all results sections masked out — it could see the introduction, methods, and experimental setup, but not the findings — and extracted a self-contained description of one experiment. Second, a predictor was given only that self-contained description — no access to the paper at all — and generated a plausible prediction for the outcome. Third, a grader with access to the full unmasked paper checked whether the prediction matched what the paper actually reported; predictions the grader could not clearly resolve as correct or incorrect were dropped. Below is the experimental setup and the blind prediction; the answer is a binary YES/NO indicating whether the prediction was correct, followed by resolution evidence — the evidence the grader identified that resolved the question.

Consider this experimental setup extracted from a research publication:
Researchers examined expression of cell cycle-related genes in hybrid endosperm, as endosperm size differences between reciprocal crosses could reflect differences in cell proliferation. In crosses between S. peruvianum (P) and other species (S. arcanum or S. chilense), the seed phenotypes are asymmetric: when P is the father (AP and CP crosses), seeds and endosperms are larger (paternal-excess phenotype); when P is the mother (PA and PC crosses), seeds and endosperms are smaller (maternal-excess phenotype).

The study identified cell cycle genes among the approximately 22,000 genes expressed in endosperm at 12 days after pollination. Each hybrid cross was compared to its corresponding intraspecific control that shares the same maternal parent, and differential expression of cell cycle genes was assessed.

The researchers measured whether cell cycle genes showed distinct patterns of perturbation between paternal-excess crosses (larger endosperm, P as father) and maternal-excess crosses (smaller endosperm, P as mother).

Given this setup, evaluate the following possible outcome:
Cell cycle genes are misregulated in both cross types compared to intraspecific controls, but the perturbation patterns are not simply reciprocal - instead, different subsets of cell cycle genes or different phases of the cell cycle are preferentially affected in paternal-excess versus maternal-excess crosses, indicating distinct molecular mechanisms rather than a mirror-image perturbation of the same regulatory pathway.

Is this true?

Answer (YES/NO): NO